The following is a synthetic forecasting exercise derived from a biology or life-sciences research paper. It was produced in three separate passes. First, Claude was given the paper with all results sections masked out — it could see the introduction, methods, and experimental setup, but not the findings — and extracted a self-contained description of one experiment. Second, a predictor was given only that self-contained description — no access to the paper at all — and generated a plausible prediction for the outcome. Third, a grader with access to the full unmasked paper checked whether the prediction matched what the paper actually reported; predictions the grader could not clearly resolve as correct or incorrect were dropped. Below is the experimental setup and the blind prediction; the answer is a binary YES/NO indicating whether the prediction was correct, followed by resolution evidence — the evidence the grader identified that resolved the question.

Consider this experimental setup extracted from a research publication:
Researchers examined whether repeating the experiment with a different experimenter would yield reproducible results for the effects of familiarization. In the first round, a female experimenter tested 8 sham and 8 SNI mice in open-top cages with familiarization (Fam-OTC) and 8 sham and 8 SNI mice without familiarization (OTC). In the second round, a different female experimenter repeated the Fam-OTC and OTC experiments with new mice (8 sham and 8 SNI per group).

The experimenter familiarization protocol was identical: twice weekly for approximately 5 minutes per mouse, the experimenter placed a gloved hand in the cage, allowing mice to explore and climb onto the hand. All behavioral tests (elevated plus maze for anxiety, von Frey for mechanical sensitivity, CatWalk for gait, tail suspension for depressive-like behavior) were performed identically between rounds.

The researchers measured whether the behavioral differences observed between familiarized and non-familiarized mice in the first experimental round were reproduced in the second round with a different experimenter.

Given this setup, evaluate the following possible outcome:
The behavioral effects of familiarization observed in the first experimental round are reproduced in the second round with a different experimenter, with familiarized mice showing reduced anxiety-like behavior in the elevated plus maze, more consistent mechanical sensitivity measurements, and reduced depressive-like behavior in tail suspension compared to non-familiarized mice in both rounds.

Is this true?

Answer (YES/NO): NO